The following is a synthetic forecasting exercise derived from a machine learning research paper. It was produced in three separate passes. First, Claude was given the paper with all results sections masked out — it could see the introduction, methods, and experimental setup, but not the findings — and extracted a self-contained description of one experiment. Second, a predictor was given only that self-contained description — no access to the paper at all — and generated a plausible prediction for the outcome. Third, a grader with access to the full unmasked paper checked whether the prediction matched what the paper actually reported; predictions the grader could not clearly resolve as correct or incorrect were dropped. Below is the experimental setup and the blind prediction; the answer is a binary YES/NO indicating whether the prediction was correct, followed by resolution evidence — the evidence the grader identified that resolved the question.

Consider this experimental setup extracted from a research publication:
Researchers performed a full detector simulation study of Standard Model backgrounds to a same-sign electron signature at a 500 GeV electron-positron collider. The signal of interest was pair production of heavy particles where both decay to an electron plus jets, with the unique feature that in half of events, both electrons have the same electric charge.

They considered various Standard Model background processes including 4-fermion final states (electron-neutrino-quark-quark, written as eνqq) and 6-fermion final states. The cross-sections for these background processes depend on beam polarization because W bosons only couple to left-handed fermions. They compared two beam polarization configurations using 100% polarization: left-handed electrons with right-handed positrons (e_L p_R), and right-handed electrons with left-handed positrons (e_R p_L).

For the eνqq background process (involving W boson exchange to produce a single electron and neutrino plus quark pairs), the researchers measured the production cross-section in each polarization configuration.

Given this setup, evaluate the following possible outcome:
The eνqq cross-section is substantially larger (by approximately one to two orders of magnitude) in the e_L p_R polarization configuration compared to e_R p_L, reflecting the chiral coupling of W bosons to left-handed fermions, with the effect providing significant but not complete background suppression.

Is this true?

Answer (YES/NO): NO